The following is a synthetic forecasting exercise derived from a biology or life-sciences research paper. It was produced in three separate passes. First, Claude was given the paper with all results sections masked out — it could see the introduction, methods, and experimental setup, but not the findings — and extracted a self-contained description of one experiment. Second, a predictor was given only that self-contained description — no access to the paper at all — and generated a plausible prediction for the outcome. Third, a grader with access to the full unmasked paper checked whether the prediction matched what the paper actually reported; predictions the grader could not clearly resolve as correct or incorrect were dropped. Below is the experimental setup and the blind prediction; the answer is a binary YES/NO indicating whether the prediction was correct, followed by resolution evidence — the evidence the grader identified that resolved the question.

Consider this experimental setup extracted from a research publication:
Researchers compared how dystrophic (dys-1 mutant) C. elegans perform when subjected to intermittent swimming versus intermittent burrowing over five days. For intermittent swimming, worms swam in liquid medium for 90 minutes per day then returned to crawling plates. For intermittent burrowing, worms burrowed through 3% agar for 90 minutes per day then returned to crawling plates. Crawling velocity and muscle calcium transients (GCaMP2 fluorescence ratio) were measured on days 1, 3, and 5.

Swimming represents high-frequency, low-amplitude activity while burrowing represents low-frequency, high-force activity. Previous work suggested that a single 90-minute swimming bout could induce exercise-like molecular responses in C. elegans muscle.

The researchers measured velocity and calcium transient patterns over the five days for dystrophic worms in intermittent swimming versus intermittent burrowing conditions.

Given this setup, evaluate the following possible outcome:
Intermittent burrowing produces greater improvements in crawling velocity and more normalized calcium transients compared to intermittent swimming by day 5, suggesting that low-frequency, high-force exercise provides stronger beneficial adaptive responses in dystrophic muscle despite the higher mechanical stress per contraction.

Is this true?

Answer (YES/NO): NO